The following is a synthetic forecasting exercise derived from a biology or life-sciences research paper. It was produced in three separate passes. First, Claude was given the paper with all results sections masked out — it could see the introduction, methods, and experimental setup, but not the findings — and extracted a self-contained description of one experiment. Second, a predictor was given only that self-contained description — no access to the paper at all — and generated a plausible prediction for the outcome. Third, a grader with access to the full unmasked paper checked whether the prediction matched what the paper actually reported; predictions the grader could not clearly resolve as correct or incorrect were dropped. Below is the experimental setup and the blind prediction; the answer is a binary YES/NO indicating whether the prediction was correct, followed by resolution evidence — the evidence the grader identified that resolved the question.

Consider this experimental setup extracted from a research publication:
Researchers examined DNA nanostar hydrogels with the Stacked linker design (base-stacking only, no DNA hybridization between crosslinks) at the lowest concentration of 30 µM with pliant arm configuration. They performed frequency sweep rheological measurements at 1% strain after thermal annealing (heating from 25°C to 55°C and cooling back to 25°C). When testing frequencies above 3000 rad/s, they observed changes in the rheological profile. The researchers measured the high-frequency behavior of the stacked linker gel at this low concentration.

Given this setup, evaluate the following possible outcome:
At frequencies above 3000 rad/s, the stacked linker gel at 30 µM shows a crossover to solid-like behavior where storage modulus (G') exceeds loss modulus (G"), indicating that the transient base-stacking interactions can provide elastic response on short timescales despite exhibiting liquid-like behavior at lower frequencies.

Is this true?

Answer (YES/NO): NO